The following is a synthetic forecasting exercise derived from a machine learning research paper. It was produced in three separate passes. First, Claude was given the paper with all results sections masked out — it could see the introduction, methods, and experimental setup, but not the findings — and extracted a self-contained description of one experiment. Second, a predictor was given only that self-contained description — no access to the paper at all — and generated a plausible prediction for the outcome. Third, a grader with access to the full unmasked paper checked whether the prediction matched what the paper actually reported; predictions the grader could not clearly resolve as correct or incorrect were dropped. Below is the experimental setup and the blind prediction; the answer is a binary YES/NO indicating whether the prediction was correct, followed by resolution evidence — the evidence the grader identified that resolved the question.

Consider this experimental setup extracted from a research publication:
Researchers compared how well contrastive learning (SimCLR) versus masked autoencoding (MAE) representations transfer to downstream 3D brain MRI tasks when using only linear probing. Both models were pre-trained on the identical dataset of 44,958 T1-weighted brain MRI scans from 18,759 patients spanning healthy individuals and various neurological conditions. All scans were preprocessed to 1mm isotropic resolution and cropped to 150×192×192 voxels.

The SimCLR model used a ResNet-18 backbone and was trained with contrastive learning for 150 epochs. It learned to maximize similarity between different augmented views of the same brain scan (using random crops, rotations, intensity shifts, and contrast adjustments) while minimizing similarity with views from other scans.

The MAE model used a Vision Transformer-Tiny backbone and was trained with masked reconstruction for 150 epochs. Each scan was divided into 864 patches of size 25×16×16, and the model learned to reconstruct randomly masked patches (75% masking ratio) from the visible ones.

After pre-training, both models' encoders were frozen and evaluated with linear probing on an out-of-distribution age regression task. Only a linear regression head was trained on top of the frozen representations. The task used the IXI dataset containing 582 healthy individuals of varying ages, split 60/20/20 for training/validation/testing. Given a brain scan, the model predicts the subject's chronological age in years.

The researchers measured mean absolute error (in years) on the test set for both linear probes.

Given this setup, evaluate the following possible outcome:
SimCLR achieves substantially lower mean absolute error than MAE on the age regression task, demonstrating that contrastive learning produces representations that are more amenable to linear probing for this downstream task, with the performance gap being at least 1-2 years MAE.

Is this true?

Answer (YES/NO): YES